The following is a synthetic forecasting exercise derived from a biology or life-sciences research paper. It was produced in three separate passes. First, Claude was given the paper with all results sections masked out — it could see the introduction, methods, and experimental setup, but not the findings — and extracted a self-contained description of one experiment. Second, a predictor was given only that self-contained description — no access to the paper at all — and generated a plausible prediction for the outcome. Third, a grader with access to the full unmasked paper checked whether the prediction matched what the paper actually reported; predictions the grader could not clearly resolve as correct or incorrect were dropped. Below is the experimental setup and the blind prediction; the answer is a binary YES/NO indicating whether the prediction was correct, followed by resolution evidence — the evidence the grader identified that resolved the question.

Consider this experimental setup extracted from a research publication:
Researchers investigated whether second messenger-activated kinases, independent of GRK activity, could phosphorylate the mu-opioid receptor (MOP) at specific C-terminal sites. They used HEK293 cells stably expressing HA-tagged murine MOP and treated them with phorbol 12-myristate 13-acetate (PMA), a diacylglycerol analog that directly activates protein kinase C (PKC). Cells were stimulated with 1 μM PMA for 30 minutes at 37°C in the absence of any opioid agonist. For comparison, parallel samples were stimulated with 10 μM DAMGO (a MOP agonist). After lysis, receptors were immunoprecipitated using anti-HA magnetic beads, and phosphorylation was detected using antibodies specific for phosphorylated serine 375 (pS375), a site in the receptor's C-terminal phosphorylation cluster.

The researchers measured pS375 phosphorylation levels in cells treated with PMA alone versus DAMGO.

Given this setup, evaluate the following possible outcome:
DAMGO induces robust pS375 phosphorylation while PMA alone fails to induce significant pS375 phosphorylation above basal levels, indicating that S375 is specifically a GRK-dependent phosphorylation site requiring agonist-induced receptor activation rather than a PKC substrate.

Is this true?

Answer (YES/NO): YES